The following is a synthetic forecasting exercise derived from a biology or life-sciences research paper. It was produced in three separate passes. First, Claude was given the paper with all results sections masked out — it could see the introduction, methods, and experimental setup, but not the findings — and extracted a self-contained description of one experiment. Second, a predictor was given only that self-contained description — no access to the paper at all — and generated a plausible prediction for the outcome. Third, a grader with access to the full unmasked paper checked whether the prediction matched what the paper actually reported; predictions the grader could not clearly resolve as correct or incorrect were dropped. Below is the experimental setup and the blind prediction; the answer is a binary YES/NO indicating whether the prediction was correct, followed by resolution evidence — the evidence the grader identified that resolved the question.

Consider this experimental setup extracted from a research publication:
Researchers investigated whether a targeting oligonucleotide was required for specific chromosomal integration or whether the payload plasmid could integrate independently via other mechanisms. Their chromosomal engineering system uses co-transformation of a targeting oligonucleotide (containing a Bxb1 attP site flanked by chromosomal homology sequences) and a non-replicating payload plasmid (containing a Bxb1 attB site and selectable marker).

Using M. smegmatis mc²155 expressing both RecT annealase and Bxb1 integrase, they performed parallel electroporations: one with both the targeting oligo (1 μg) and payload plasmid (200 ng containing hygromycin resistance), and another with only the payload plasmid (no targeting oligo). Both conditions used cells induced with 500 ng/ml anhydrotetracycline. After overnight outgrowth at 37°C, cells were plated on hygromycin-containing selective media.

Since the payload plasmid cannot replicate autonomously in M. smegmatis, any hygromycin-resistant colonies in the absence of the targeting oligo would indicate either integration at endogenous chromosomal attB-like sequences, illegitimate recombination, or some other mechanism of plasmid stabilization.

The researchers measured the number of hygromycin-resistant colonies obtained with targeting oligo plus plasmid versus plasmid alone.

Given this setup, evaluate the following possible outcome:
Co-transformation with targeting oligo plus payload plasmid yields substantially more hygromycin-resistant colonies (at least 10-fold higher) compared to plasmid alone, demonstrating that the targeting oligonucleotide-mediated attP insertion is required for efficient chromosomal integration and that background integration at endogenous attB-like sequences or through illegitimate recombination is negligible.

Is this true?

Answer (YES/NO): NO